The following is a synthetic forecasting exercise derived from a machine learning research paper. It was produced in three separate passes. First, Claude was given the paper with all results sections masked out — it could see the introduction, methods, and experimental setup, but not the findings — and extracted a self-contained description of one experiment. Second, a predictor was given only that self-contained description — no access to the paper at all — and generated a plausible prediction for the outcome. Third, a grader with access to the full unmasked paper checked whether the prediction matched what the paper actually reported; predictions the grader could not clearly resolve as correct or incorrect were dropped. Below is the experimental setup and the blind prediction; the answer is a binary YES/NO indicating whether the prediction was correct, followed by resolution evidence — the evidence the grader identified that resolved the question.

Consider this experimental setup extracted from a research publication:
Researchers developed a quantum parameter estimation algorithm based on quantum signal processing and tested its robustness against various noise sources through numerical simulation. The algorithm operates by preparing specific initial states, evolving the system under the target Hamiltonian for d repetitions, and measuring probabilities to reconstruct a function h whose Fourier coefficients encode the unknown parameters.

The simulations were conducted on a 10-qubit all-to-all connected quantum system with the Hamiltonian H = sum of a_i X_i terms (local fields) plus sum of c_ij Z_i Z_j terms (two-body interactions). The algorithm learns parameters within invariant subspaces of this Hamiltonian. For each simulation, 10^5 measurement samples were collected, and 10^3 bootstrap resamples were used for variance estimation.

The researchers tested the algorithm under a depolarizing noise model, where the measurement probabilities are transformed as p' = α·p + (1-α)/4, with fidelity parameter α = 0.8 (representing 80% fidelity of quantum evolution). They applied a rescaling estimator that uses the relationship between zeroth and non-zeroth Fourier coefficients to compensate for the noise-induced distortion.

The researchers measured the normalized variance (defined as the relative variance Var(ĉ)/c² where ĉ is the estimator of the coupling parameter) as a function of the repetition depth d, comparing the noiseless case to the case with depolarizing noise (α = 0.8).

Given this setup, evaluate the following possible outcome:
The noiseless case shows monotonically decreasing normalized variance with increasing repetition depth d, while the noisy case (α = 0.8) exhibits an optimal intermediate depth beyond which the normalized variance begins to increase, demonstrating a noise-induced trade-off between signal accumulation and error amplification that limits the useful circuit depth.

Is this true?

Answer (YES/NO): NO